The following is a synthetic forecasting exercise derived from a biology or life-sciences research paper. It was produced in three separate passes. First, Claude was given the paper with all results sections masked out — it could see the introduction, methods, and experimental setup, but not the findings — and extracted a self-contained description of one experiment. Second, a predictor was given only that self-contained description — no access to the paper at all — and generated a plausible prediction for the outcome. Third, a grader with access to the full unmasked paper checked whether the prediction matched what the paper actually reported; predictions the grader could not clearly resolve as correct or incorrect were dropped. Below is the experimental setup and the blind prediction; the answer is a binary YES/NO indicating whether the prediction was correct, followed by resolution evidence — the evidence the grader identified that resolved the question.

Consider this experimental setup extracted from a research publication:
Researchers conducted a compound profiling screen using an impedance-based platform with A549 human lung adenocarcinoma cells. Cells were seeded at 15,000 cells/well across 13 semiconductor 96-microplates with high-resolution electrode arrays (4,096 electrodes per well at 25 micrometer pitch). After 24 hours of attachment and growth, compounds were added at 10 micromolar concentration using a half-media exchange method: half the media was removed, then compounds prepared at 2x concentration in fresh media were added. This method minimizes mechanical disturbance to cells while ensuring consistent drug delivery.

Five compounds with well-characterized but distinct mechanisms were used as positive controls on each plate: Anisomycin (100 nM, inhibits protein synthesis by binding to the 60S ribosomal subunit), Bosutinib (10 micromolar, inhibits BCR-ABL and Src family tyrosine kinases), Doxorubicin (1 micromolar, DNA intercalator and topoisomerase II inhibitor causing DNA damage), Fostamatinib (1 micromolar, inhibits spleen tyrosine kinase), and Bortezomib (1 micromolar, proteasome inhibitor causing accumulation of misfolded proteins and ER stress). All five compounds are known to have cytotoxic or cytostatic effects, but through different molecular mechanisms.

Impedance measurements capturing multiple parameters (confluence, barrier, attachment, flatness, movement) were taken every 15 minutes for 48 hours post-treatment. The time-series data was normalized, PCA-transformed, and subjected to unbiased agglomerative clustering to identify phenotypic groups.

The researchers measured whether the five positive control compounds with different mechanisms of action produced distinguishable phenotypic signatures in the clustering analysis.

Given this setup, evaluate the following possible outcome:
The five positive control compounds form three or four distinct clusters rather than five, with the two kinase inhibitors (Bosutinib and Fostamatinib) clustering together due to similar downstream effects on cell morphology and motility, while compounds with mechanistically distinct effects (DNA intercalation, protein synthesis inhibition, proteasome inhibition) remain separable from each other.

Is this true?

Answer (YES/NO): NO